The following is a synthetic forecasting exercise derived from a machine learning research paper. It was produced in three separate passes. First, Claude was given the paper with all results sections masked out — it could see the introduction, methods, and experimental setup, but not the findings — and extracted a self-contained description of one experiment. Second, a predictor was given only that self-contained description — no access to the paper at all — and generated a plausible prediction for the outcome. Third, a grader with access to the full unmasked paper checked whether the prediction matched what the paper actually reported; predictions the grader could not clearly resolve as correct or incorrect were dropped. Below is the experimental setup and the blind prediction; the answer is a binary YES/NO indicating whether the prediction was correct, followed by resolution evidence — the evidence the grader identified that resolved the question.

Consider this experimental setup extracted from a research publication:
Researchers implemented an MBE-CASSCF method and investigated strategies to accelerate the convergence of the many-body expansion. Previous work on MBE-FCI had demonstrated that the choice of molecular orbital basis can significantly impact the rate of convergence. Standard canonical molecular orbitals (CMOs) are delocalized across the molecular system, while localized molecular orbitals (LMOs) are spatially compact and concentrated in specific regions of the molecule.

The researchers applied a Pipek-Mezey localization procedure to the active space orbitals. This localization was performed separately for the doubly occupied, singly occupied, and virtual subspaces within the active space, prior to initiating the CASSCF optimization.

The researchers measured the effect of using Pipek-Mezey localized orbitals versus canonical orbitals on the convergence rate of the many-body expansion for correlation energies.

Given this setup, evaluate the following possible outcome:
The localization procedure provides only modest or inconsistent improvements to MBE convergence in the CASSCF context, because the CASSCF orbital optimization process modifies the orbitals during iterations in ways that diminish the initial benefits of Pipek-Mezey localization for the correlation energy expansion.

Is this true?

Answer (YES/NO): NO